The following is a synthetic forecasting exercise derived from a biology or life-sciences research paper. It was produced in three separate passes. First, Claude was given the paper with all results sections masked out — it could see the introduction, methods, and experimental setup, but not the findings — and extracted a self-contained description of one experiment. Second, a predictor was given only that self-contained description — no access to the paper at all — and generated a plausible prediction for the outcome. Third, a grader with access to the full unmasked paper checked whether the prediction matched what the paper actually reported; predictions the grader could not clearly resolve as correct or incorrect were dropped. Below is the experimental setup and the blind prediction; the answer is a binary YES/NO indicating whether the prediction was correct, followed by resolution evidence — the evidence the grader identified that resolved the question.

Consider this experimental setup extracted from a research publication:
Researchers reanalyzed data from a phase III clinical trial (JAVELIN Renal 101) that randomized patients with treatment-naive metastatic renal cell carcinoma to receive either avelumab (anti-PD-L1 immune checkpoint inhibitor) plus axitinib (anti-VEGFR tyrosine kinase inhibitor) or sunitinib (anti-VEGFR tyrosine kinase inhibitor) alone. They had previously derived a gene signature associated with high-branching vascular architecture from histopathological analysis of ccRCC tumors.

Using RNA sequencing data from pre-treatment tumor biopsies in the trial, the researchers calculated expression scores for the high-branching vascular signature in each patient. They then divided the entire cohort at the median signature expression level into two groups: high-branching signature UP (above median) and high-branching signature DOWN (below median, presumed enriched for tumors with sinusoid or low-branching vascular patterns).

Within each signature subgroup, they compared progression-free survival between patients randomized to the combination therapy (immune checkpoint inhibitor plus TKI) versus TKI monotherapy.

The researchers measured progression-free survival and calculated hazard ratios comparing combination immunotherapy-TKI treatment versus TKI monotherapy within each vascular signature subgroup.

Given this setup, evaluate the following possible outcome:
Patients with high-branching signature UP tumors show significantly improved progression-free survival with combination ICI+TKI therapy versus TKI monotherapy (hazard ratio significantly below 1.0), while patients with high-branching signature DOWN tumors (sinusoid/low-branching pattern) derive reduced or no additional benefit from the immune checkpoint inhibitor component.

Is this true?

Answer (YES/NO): NO